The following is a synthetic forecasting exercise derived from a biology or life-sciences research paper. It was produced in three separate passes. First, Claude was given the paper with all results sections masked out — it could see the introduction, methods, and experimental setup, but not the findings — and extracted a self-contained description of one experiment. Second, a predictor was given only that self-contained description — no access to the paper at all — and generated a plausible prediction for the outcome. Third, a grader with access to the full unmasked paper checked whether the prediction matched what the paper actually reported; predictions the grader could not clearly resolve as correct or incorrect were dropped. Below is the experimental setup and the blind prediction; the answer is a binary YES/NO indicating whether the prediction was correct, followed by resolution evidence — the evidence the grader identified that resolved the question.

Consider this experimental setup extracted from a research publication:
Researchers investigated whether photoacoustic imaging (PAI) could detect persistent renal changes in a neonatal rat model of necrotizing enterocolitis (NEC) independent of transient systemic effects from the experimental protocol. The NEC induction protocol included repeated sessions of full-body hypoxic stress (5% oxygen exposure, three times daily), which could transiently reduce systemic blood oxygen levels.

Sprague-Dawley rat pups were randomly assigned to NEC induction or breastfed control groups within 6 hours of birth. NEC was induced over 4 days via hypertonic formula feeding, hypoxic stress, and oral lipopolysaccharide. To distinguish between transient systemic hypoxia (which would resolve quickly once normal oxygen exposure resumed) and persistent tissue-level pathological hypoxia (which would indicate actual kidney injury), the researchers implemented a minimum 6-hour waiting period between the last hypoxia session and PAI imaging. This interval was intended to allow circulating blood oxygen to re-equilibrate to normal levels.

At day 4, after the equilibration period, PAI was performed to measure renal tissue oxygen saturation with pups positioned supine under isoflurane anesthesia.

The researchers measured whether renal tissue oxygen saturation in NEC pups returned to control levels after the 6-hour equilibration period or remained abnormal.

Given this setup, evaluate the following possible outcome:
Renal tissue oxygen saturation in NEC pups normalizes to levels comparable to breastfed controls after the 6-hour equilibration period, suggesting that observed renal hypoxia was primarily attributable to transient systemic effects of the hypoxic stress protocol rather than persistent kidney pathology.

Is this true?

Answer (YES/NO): NO